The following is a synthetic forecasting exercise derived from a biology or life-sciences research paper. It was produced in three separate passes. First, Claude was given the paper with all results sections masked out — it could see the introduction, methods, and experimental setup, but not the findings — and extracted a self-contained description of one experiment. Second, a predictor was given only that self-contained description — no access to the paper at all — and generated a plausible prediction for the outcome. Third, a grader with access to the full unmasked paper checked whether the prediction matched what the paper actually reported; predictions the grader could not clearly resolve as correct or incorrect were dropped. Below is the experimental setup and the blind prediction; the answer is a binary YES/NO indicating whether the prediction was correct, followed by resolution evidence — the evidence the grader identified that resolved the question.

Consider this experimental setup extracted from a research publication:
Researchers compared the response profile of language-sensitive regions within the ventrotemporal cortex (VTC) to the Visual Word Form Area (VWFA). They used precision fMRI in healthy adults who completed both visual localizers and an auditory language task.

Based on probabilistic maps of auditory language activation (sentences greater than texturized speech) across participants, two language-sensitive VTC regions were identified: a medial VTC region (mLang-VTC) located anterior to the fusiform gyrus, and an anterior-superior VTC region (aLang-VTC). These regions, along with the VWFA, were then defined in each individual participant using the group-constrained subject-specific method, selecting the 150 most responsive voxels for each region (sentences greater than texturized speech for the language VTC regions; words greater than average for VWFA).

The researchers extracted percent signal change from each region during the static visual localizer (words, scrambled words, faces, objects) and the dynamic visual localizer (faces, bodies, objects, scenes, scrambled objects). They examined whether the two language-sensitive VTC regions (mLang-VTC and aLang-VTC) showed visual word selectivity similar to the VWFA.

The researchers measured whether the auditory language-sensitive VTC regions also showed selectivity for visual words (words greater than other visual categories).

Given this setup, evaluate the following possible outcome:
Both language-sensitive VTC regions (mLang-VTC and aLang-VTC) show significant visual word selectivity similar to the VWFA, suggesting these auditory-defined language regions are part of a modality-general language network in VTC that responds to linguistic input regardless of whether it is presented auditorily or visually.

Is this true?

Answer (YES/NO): NO